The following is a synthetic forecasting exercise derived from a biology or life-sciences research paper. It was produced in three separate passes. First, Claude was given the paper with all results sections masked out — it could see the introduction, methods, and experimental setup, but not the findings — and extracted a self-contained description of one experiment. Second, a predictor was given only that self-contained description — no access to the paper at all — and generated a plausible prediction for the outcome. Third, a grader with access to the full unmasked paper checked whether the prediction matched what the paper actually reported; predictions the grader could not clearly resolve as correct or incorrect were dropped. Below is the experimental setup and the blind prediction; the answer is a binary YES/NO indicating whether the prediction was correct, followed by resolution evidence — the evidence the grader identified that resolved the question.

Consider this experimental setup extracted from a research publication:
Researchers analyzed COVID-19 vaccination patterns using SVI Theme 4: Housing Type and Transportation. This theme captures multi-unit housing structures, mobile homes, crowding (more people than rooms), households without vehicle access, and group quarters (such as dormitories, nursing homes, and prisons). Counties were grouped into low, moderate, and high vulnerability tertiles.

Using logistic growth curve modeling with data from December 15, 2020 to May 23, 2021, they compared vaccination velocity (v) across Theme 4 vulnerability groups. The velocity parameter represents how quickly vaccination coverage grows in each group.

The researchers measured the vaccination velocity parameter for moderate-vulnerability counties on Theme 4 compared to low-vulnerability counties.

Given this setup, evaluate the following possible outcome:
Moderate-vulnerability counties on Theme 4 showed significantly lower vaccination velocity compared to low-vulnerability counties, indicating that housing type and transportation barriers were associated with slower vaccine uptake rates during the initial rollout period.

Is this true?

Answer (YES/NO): YES